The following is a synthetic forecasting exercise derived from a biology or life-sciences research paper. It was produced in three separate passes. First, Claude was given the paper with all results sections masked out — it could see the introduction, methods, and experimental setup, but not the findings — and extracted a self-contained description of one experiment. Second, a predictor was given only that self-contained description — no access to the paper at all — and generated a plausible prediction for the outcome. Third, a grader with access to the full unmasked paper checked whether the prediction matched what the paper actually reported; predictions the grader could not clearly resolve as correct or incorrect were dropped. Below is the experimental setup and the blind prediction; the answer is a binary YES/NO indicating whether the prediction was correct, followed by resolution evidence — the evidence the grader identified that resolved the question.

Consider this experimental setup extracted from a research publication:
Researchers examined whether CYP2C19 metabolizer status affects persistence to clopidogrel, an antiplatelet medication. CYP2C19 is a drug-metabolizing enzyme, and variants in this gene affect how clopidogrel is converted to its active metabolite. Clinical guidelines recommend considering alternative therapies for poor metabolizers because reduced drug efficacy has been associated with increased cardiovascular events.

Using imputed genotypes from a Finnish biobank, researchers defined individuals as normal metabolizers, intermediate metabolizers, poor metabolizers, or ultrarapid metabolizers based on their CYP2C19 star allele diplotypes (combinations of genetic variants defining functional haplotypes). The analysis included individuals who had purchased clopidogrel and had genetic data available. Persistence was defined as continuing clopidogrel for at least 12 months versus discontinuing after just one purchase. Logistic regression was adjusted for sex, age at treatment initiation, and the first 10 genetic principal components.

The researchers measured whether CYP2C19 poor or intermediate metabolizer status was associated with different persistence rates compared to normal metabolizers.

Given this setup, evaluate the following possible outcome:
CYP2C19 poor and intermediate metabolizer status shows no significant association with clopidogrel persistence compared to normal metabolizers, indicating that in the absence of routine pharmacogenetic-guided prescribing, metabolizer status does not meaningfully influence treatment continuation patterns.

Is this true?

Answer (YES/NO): YES